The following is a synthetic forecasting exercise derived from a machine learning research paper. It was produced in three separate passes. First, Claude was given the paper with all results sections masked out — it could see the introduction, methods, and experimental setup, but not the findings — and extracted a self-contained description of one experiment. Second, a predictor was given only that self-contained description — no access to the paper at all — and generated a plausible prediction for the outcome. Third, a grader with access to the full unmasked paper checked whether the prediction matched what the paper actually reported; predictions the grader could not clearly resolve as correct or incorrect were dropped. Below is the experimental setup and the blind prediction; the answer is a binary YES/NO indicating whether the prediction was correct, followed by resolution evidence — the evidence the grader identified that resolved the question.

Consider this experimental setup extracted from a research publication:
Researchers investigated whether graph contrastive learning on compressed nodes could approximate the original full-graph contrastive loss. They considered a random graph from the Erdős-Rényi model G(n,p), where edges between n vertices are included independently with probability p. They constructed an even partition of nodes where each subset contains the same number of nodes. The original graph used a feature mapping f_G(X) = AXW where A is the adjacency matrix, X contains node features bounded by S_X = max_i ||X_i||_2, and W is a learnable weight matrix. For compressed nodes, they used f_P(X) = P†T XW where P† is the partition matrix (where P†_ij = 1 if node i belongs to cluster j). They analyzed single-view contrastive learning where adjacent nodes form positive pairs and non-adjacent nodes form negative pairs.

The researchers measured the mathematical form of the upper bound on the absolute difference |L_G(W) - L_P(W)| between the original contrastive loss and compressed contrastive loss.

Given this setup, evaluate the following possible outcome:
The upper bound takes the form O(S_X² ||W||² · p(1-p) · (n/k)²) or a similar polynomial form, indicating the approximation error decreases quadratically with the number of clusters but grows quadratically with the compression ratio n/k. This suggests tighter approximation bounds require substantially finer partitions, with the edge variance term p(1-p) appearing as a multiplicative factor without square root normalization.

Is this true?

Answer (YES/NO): NO